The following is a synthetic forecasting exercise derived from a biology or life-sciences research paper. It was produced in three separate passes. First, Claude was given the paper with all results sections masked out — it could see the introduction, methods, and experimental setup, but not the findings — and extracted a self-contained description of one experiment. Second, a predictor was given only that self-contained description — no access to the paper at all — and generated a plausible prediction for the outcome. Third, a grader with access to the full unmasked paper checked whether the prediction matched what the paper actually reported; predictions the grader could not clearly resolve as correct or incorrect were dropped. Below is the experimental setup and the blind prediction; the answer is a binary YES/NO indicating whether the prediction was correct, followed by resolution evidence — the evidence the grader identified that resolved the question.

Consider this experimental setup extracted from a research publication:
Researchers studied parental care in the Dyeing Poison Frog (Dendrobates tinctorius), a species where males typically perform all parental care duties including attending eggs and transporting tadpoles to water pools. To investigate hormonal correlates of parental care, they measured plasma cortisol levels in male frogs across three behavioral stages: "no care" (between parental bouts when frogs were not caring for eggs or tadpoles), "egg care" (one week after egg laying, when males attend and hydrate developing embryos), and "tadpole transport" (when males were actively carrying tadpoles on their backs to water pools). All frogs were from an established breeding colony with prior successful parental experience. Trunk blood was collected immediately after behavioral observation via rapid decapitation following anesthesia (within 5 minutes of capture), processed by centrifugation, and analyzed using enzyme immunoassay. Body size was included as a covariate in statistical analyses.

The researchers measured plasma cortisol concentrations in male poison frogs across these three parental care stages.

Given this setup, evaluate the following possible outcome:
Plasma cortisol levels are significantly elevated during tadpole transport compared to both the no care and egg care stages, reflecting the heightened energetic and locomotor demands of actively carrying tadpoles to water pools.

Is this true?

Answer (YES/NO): NO